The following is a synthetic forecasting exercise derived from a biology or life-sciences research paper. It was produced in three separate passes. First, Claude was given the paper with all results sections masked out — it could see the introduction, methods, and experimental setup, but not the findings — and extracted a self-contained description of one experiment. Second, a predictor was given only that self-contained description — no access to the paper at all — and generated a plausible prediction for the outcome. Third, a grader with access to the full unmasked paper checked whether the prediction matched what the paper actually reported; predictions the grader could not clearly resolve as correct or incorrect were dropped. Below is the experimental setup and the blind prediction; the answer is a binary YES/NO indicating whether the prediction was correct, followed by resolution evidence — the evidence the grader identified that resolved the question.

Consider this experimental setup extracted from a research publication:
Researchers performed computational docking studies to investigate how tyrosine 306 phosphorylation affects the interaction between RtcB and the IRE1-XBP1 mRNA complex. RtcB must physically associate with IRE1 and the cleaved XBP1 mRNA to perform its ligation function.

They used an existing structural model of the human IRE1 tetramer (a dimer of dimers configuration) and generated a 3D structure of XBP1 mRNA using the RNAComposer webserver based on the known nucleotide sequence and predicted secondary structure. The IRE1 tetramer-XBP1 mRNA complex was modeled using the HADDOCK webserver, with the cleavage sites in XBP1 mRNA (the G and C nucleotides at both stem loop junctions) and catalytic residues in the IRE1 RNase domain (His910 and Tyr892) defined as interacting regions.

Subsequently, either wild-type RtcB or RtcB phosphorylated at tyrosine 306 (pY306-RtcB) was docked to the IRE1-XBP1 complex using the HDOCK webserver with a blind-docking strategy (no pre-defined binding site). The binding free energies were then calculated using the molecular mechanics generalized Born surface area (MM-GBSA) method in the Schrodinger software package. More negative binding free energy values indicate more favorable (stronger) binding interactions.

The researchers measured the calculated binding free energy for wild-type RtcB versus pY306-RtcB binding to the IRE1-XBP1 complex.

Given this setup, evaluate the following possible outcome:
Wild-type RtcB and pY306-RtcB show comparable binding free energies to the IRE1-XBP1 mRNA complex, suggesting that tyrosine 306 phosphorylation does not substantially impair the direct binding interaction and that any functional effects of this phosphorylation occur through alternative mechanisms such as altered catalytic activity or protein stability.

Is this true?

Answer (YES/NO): YES